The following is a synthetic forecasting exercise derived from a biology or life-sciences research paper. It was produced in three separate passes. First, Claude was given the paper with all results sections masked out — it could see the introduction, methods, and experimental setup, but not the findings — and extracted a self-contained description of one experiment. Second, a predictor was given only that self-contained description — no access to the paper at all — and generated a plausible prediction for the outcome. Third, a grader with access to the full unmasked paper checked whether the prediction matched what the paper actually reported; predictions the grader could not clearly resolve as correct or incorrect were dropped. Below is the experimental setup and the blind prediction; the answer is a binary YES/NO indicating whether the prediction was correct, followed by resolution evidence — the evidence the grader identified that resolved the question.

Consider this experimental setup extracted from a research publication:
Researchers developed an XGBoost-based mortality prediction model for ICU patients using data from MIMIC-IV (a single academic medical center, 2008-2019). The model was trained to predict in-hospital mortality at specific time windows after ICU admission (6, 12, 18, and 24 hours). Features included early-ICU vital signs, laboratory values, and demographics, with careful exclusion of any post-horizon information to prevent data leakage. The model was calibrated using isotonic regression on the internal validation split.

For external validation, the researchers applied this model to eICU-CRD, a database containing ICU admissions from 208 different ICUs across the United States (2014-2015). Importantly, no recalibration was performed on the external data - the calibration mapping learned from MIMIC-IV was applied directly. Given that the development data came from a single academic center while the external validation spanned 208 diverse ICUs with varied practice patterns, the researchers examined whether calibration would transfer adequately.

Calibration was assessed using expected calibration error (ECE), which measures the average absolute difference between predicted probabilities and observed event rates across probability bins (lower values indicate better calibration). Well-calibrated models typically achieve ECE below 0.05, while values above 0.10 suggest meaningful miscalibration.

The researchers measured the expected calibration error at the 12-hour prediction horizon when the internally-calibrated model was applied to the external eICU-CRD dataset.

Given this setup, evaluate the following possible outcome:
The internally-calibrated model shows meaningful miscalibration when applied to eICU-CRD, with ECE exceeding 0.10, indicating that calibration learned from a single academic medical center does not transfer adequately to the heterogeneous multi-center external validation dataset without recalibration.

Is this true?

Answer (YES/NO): NO